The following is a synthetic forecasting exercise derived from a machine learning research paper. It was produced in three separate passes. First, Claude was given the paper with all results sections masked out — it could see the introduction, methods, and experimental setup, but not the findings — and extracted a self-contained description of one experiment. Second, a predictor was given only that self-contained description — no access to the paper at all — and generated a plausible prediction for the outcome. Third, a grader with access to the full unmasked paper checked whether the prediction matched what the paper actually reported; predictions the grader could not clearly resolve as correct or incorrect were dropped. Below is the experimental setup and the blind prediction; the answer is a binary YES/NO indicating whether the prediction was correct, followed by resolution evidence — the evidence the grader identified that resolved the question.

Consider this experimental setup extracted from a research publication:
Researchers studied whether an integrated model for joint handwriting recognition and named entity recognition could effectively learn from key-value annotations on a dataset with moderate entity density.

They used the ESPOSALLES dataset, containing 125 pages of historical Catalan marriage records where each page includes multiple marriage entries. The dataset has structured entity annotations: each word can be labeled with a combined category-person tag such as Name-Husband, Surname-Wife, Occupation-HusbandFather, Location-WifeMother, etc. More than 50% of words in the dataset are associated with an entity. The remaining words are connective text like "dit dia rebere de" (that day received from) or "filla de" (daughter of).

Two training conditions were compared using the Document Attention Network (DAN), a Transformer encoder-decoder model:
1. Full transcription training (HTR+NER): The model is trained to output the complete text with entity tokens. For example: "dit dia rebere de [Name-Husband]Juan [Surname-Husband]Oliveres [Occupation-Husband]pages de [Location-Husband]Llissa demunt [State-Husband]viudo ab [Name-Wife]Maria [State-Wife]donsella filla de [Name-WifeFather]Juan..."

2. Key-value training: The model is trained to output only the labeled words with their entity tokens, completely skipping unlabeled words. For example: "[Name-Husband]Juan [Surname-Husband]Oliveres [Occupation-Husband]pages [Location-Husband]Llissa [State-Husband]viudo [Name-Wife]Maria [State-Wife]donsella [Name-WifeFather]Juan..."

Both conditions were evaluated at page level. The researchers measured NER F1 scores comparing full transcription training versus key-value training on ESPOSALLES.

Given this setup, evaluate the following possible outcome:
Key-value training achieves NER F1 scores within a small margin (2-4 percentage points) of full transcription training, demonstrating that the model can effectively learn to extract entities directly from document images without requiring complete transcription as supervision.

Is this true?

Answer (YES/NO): YES